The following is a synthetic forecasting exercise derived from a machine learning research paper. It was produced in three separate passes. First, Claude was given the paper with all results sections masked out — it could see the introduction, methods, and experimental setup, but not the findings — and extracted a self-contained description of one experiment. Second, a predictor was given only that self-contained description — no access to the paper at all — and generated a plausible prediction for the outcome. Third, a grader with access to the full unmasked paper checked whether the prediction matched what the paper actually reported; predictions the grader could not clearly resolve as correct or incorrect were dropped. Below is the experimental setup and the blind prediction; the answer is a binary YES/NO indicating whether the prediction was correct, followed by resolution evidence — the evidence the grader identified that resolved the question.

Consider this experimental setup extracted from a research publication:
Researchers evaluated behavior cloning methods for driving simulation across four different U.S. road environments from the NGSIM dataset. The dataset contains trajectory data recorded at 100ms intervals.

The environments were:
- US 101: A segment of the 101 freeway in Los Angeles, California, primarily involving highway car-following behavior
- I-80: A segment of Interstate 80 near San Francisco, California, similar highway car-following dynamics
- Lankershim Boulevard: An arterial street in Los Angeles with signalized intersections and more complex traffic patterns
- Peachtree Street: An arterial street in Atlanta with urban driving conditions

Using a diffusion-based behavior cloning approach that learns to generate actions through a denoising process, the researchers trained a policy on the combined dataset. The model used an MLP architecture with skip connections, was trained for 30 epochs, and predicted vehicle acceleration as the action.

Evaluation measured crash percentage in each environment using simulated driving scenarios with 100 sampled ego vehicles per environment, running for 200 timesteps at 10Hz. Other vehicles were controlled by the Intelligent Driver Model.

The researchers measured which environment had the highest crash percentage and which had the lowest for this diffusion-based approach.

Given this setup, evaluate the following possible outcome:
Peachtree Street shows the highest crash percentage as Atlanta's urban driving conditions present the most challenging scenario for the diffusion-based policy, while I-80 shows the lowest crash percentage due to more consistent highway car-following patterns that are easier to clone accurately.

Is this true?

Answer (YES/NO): NO